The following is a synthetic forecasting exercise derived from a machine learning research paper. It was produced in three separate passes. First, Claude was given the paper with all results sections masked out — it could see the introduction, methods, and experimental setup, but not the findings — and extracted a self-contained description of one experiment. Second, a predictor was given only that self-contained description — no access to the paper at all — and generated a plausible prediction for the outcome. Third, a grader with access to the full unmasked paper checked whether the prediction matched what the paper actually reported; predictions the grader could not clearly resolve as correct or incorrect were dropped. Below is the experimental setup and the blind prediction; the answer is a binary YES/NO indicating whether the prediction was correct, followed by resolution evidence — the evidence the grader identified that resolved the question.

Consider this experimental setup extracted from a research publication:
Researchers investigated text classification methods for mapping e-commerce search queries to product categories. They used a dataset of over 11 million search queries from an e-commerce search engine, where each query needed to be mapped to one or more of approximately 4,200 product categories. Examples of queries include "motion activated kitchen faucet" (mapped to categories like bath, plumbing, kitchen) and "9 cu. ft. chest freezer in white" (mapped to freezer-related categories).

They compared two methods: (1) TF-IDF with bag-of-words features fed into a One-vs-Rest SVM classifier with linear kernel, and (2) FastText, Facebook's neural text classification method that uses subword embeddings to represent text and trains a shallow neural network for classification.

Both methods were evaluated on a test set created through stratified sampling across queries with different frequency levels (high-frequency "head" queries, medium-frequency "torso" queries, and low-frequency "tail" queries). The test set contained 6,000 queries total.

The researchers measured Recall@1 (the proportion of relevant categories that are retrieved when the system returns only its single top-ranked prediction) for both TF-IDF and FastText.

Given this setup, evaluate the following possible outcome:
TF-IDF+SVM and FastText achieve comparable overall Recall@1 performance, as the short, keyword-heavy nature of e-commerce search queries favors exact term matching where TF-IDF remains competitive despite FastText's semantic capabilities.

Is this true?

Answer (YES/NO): NO